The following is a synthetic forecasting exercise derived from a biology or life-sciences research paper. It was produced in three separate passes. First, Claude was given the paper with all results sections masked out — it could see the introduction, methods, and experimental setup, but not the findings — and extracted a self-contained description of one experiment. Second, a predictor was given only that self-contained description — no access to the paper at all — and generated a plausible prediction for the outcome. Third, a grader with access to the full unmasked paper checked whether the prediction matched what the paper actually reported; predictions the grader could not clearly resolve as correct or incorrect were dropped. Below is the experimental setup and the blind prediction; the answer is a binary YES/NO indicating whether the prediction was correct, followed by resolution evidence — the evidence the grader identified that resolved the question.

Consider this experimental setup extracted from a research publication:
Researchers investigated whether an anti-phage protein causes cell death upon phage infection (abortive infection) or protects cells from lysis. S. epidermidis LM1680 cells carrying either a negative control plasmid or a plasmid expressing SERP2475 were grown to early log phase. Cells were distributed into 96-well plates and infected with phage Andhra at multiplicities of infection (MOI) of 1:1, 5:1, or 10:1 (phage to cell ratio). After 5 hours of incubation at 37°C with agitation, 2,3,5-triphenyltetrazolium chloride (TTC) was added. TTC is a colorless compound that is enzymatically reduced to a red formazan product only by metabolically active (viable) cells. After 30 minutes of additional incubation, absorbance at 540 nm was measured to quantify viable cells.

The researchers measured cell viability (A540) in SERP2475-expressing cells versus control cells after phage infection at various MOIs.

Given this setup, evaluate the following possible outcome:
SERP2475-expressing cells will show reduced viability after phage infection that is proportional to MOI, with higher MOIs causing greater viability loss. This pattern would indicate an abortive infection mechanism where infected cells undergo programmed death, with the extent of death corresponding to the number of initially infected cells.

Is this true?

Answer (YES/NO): NO